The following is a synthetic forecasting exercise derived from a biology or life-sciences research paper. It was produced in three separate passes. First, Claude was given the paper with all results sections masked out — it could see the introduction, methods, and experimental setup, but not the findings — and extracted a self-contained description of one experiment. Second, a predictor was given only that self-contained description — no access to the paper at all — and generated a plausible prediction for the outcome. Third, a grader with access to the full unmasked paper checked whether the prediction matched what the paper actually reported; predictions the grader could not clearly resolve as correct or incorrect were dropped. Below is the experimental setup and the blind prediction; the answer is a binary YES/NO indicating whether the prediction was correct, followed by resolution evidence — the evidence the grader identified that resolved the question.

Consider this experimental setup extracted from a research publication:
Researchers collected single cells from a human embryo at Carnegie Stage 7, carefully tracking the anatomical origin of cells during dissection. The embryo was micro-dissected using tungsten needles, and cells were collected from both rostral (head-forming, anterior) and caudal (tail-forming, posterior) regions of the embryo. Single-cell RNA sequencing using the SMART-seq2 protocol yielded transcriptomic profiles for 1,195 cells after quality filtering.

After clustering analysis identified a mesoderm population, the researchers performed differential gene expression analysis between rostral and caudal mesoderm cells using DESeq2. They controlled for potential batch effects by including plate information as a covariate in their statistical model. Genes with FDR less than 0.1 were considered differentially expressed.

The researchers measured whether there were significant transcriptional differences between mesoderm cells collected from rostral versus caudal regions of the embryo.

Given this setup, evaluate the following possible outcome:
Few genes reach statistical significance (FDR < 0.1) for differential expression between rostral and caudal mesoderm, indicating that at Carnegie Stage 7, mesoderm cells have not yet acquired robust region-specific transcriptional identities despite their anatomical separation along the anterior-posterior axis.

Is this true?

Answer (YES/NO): NO